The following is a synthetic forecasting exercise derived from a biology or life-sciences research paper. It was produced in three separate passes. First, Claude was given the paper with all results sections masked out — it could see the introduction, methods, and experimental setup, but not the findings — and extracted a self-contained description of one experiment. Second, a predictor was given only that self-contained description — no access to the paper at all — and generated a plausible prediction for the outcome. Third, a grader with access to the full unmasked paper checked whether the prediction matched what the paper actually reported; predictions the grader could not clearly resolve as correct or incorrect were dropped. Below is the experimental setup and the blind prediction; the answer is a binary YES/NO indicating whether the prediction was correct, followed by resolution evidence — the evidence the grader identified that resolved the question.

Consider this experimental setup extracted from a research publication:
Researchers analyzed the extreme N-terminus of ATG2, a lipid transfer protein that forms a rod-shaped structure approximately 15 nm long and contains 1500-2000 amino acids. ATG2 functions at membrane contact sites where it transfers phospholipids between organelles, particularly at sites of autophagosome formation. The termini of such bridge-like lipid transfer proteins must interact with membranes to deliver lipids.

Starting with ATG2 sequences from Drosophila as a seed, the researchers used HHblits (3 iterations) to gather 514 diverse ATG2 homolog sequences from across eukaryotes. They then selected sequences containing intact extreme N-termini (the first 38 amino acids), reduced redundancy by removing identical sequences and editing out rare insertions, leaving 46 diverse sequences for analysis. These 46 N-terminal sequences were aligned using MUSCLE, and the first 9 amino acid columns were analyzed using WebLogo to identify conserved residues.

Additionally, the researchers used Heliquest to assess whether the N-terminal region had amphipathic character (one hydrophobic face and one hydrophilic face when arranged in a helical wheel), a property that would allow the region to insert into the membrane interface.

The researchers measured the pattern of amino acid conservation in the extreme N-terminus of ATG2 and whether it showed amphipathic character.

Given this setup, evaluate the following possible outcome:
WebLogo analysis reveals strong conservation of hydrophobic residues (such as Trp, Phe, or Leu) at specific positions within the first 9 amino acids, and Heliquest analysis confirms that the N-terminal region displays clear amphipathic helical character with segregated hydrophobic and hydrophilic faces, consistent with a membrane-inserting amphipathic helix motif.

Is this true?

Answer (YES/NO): NO